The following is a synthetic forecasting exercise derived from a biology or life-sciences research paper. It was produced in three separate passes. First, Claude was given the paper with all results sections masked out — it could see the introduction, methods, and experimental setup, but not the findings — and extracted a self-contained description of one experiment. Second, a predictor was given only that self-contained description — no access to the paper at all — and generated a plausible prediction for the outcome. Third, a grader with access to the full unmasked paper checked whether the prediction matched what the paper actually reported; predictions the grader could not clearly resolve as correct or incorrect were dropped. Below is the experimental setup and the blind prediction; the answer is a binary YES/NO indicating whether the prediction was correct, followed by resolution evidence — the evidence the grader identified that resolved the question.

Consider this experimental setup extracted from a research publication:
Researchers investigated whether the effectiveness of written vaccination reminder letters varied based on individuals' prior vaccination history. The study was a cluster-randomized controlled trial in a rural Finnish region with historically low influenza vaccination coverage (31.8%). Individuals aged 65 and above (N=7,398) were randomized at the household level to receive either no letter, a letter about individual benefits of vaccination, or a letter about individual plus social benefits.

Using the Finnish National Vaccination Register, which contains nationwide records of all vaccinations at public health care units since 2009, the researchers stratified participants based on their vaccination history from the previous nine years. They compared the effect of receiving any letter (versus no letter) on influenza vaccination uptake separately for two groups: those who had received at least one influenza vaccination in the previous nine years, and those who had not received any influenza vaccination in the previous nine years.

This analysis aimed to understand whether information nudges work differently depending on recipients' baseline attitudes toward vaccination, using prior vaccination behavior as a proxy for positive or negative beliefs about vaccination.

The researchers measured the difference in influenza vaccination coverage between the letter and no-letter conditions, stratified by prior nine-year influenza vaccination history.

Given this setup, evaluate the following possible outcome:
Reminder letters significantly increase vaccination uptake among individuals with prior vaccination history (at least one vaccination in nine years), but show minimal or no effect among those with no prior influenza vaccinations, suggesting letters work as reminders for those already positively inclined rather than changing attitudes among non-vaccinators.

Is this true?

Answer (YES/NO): NO